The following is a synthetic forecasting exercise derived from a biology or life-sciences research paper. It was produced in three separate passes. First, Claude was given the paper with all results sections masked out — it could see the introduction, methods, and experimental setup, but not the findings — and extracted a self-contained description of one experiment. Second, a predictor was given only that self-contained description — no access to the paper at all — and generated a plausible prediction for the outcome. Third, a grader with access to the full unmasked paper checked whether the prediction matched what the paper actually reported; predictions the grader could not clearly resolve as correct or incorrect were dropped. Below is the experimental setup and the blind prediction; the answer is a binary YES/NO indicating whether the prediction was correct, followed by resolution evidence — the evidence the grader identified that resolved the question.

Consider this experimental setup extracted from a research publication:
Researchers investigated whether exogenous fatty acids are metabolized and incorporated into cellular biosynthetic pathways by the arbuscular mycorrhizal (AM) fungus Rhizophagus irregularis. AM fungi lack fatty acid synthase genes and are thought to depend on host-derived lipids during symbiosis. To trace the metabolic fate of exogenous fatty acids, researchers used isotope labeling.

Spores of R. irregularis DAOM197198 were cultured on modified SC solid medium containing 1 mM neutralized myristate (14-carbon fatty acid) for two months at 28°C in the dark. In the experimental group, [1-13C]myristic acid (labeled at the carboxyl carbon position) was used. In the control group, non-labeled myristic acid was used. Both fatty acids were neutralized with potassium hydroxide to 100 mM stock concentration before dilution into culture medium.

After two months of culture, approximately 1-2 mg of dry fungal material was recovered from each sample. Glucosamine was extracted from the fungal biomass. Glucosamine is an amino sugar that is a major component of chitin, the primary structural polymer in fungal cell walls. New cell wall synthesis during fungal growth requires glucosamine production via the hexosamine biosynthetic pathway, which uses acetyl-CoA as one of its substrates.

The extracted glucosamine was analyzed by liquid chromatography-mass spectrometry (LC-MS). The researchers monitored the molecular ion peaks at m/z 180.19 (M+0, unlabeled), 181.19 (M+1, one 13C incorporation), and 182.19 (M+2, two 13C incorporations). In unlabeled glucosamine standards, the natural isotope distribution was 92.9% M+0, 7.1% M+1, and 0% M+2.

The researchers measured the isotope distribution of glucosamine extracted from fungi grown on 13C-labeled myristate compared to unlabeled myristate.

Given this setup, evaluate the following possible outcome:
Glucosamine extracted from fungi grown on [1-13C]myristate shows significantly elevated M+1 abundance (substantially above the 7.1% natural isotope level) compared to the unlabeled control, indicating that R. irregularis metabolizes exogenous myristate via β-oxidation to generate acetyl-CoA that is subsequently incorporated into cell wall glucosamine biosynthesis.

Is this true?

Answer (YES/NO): YES